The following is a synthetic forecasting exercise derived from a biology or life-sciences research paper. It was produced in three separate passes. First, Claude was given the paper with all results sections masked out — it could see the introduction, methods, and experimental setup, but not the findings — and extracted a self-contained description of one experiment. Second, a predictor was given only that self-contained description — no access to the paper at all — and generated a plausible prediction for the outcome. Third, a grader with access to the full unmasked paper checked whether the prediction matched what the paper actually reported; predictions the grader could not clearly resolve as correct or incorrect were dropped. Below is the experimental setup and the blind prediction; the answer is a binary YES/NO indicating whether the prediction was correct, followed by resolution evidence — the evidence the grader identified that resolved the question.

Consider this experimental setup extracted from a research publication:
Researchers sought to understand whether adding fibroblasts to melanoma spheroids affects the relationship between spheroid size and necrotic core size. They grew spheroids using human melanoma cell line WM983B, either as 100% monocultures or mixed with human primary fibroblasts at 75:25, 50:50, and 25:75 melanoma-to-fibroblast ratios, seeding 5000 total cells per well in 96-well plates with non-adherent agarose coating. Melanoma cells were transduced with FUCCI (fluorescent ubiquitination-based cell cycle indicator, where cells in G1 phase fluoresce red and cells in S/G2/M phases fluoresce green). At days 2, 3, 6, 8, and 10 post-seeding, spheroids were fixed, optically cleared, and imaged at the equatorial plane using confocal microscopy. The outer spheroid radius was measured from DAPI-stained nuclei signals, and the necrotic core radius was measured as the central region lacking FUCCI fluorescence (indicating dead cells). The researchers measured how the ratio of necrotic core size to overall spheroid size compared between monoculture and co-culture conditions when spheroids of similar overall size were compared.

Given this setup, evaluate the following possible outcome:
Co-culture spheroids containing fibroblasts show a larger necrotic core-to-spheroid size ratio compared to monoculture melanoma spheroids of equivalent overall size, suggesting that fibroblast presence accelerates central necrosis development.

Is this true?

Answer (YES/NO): NO